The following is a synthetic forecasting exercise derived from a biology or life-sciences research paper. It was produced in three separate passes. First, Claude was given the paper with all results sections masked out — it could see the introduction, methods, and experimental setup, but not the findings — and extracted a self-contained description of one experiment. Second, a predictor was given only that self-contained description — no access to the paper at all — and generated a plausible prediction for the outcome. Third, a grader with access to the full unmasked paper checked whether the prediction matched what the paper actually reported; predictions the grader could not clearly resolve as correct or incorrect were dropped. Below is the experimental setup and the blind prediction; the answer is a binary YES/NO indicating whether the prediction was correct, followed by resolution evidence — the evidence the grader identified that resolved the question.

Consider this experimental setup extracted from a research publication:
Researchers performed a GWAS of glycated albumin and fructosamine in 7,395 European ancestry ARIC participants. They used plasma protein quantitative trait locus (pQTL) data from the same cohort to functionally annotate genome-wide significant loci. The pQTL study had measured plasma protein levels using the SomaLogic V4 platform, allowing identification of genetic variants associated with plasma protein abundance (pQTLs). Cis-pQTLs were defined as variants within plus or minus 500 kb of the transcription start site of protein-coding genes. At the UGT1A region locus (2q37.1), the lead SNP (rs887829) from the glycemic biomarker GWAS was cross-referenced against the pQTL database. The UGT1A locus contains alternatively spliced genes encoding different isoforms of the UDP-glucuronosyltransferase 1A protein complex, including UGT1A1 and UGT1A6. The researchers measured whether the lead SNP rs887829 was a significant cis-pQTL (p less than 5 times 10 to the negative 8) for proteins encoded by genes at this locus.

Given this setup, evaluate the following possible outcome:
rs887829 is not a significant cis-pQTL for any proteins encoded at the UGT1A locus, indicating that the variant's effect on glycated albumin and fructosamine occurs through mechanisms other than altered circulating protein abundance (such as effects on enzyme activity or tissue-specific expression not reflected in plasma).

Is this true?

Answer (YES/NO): NO